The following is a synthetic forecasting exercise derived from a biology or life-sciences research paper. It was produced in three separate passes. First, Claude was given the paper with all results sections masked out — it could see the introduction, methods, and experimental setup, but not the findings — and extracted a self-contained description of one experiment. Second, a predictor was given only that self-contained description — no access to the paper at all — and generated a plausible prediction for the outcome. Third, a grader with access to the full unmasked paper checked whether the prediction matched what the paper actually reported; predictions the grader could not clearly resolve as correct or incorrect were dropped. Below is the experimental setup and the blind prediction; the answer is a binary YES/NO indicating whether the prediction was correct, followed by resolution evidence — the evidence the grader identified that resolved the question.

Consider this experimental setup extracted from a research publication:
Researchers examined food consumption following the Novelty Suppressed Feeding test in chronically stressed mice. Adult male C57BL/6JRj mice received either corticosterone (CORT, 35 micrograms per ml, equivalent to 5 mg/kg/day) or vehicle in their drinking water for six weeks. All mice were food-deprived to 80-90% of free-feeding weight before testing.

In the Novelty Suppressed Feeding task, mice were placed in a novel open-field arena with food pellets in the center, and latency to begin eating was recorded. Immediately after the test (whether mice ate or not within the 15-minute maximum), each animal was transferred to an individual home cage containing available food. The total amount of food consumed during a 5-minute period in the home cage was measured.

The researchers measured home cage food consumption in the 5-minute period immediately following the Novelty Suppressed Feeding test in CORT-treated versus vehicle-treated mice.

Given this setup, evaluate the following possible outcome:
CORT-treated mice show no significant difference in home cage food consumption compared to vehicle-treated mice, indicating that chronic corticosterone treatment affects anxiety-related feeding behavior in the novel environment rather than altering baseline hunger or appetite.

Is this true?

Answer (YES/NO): NO